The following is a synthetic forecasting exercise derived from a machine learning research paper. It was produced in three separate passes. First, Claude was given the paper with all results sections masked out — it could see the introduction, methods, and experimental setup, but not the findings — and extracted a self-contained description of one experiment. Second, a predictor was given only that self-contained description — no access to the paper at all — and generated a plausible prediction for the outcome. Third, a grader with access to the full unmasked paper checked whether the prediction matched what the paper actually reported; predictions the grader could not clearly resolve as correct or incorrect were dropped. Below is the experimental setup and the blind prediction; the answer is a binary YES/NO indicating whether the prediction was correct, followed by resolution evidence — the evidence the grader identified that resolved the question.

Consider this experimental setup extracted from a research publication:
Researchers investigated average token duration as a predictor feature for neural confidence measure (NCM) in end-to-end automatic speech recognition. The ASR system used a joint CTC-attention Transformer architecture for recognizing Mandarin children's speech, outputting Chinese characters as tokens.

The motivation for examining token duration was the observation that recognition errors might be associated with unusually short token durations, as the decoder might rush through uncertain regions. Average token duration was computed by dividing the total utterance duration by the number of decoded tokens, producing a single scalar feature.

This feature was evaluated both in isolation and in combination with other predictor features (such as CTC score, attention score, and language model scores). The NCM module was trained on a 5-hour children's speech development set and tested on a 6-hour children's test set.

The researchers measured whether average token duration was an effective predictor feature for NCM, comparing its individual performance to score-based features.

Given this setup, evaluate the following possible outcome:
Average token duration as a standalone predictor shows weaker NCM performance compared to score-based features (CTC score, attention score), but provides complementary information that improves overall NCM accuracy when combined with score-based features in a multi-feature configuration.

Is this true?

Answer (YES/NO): NO